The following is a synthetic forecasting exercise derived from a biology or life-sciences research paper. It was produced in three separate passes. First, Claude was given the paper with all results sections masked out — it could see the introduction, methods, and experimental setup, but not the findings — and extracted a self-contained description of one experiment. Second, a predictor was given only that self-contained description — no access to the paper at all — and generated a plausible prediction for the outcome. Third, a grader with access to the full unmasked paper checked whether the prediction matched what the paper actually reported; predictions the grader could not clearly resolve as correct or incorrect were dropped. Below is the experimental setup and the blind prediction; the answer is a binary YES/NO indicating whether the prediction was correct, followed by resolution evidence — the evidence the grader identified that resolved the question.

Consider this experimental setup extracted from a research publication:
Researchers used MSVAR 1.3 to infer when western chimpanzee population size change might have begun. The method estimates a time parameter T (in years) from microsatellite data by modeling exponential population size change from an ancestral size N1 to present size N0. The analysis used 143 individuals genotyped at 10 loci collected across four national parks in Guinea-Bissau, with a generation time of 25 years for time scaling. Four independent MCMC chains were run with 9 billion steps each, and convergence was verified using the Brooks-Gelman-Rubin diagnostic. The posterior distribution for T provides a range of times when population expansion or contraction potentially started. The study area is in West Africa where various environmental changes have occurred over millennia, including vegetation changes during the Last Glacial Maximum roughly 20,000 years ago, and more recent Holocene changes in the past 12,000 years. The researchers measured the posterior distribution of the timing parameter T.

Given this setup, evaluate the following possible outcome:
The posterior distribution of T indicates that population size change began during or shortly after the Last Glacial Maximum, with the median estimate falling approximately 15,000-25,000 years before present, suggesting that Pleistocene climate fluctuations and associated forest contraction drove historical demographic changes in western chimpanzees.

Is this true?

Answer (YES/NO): NO